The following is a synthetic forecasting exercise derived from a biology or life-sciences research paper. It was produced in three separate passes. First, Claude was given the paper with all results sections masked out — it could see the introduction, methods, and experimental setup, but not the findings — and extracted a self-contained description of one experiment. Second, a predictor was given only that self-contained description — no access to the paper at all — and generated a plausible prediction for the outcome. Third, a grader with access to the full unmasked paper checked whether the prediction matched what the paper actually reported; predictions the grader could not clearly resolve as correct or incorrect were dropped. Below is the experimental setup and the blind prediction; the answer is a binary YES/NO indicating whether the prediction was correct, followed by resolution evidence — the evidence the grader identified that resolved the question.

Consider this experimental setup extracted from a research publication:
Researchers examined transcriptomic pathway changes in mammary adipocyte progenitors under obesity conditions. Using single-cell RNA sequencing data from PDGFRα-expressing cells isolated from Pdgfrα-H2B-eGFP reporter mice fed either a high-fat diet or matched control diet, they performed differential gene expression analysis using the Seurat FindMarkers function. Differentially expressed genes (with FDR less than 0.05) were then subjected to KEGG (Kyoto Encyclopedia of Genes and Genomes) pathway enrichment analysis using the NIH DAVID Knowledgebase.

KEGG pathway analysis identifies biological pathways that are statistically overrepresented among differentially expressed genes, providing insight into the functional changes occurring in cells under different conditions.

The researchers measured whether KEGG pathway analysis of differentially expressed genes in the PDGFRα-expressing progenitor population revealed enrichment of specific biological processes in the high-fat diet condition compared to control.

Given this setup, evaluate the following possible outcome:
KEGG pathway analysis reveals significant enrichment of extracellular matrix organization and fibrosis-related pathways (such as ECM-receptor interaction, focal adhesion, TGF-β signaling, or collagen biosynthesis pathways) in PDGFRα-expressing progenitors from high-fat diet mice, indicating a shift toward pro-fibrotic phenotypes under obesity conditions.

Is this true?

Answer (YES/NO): NO